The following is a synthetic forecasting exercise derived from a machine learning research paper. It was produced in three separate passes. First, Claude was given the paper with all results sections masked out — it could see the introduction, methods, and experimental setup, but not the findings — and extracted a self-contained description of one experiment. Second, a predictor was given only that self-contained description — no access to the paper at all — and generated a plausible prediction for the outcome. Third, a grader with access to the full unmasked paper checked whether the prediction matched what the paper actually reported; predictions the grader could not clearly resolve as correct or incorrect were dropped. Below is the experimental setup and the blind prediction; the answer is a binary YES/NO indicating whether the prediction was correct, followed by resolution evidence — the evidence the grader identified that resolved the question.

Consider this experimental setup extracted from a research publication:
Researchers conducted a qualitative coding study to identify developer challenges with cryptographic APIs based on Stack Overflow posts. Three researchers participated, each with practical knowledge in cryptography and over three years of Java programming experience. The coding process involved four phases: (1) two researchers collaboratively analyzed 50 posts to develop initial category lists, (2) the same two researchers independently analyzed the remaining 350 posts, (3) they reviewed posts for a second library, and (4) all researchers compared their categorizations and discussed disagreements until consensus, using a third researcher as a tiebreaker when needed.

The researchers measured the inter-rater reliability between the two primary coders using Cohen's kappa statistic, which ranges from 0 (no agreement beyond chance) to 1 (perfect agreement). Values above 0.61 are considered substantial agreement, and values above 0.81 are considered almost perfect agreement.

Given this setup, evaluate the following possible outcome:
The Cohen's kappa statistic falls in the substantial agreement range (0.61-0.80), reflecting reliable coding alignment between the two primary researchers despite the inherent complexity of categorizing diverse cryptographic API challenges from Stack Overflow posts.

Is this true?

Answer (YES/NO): YES